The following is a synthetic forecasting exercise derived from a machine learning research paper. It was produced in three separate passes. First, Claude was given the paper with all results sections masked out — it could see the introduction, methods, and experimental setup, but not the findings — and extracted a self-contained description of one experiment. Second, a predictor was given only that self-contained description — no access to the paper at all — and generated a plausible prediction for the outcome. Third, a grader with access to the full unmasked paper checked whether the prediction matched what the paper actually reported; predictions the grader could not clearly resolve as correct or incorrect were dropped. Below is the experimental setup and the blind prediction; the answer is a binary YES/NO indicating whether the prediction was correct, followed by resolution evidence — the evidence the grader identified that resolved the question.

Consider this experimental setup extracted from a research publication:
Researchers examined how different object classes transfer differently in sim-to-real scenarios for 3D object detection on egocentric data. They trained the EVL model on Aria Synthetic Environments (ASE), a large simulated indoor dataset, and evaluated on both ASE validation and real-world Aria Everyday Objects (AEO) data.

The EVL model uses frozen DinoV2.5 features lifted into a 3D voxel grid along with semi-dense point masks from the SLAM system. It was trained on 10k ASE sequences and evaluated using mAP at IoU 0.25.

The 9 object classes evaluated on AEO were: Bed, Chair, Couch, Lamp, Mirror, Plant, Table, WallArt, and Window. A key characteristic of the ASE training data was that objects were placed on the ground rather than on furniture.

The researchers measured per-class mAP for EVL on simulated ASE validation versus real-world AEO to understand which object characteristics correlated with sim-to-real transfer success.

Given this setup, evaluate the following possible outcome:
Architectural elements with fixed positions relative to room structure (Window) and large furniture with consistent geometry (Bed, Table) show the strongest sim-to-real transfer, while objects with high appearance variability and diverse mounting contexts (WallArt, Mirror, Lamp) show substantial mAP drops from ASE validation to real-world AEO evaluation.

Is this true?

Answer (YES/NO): NO